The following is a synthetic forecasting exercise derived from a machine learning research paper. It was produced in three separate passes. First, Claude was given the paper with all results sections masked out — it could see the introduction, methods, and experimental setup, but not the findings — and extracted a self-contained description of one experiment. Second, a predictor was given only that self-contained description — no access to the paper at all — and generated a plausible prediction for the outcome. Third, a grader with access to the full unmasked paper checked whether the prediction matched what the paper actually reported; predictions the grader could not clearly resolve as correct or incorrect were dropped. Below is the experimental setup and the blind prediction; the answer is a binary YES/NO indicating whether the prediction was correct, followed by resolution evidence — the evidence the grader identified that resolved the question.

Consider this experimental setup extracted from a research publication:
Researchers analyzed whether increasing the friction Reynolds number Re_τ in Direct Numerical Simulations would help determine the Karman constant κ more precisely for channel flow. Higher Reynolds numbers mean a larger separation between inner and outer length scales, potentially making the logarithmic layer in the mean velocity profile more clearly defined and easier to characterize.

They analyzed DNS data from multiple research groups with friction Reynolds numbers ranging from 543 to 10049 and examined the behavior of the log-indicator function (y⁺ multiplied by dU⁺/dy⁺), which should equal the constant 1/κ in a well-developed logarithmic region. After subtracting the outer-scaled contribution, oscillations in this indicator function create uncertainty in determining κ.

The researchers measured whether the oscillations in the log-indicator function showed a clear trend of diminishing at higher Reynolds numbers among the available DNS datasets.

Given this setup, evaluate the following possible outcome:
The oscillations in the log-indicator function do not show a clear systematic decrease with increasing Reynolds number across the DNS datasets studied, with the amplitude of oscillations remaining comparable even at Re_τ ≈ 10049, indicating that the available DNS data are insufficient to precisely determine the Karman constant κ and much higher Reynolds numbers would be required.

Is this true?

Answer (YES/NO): YES